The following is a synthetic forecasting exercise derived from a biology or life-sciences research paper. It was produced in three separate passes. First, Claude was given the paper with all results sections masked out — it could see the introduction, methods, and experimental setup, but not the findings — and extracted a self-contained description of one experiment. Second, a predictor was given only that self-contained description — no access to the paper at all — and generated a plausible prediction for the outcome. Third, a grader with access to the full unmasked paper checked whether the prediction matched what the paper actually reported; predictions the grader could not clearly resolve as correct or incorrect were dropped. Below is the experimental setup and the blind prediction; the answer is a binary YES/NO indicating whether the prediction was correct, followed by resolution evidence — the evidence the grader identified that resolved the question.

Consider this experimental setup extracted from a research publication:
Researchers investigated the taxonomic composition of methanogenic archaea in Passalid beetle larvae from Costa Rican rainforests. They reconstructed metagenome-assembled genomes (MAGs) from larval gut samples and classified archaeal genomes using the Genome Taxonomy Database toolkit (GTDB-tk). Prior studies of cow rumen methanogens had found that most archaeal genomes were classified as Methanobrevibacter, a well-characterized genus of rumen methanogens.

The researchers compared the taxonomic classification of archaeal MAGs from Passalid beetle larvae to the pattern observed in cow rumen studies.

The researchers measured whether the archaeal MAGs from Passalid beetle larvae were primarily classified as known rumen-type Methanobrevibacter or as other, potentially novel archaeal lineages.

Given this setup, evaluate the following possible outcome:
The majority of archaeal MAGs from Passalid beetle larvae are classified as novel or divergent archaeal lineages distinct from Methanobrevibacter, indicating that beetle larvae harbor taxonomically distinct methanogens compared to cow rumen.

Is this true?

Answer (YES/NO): YES